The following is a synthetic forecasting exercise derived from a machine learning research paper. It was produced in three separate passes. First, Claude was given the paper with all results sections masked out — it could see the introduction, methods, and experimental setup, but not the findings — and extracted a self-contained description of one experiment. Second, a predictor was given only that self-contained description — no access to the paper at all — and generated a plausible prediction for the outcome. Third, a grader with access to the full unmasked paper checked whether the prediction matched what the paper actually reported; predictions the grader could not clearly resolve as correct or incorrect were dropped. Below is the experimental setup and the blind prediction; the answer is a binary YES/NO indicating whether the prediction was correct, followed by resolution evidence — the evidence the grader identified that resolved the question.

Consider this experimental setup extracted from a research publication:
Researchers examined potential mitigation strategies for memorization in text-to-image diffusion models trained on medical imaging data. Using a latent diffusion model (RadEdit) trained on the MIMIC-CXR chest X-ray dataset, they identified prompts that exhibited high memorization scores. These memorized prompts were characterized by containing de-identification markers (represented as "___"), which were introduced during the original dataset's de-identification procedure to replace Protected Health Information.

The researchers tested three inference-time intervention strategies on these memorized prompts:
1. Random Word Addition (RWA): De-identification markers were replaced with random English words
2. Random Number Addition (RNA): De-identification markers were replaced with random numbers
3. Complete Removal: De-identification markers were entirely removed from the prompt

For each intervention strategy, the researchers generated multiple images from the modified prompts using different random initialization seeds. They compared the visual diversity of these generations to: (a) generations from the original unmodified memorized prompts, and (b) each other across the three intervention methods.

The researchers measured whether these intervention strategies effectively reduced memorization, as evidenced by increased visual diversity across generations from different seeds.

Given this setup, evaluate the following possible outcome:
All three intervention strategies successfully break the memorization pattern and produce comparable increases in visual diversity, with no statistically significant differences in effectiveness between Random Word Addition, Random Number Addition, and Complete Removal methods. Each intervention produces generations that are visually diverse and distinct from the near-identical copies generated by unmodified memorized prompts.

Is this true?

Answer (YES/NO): NO